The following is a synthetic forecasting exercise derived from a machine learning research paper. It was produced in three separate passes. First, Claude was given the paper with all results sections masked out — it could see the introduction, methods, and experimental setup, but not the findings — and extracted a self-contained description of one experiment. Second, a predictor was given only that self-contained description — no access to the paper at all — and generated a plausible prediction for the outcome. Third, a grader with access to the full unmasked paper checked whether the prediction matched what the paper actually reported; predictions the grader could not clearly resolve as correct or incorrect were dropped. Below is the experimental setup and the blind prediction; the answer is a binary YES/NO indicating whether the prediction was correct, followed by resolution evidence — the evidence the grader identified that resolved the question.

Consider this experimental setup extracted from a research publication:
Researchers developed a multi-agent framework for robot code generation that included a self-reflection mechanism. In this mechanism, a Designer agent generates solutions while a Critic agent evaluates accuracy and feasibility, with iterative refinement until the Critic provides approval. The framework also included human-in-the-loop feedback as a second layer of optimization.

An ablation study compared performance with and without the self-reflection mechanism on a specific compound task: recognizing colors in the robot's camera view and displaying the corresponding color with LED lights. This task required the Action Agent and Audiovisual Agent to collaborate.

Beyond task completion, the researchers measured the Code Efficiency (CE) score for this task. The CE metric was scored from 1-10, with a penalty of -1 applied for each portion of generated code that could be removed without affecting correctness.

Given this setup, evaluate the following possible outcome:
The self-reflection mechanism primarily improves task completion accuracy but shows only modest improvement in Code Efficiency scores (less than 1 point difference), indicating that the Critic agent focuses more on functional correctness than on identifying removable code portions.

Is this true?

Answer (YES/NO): NO